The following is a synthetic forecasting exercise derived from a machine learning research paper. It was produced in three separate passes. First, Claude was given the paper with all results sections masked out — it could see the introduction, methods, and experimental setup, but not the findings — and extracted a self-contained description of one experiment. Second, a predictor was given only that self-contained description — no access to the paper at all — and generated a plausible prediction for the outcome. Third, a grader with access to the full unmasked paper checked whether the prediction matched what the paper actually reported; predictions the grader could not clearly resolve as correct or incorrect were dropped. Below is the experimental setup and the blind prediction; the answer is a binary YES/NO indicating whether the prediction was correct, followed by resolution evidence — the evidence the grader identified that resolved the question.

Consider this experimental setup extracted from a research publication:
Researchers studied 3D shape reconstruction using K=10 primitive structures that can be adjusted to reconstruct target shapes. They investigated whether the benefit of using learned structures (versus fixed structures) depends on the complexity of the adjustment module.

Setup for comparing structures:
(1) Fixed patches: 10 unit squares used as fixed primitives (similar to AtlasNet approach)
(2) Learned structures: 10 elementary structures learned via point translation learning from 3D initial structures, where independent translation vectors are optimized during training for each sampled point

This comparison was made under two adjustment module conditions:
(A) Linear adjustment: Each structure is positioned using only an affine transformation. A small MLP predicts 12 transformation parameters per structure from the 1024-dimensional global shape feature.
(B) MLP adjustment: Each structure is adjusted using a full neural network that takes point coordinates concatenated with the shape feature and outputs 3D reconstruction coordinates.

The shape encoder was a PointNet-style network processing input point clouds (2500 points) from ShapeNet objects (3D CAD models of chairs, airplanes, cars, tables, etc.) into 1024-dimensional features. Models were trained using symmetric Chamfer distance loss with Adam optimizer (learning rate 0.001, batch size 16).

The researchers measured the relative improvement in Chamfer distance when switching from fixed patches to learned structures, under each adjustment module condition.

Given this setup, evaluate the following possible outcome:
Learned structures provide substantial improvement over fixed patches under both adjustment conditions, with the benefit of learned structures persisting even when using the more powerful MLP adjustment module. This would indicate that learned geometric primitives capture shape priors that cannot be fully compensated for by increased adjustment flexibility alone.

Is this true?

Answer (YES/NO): YES